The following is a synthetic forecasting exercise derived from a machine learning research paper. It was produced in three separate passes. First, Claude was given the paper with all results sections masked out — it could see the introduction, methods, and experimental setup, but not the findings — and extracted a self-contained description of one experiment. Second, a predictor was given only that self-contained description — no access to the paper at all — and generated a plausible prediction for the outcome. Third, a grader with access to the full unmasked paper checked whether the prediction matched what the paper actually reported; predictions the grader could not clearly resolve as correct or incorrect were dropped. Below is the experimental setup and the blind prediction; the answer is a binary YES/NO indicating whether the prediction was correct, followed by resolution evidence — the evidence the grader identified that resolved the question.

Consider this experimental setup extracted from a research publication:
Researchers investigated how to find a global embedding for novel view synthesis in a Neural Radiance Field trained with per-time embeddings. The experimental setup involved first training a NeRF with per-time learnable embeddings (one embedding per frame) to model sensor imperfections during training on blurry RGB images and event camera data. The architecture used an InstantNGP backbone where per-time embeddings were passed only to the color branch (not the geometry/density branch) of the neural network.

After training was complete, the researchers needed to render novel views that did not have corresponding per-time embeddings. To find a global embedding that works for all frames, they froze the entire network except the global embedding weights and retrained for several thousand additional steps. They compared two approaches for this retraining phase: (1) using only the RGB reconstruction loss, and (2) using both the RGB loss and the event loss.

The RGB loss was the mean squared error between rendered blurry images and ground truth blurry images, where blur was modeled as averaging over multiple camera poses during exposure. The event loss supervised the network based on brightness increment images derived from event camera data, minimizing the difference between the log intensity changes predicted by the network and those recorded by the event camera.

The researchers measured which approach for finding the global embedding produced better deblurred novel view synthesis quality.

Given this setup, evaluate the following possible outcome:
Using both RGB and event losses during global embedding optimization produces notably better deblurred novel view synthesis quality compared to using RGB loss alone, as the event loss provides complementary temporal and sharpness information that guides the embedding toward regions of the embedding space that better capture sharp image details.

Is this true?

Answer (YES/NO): NO